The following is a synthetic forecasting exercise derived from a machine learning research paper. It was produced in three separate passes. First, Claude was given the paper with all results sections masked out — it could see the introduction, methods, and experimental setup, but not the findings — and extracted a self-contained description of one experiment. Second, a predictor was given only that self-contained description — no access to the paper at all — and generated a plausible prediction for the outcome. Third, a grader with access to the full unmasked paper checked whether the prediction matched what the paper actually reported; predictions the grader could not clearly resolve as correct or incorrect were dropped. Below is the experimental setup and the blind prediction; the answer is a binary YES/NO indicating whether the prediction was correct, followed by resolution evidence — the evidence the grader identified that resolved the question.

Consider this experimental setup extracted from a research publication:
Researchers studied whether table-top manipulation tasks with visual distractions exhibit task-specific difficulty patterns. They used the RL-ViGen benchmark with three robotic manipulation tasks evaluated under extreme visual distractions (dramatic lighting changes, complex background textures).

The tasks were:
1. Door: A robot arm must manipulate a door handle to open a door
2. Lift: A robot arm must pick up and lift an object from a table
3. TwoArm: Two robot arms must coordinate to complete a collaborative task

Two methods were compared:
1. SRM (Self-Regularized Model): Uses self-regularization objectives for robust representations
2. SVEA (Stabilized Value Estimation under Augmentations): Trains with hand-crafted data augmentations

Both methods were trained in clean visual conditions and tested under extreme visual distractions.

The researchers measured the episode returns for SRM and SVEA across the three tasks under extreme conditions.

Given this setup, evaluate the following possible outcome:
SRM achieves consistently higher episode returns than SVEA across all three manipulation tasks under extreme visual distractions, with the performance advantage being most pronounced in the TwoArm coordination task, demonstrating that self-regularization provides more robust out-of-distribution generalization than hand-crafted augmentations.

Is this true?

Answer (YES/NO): NO